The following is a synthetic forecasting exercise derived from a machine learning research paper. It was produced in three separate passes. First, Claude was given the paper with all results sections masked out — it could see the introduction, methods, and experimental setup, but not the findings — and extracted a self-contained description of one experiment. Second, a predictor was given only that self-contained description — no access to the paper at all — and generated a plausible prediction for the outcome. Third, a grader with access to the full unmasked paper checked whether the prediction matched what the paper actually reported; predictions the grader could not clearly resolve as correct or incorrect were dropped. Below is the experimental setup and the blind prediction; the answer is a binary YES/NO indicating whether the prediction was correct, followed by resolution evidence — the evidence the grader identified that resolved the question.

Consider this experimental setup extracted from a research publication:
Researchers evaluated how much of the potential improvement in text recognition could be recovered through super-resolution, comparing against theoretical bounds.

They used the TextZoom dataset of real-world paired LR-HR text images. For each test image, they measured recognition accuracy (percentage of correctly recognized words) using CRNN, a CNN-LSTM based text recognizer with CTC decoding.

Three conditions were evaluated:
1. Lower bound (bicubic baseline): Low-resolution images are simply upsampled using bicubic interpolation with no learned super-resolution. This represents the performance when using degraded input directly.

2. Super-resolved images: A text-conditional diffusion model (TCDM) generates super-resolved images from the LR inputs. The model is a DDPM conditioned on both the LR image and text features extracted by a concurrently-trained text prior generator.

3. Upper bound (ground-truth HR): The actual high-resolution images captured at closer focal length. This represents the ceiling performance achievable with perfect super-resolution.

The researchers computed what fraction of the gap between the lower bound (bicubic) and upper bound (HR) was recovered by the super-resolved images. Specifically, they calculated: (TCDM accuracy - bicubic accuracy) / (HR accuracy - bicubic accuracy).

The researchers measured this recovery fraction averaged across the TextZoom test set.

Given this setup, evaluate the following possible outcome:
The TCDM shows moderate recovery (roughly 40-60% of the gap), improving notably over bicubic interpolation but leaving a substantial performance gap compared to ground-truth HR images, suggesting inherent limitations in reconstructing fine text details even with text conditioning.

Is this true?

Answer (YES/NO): NO